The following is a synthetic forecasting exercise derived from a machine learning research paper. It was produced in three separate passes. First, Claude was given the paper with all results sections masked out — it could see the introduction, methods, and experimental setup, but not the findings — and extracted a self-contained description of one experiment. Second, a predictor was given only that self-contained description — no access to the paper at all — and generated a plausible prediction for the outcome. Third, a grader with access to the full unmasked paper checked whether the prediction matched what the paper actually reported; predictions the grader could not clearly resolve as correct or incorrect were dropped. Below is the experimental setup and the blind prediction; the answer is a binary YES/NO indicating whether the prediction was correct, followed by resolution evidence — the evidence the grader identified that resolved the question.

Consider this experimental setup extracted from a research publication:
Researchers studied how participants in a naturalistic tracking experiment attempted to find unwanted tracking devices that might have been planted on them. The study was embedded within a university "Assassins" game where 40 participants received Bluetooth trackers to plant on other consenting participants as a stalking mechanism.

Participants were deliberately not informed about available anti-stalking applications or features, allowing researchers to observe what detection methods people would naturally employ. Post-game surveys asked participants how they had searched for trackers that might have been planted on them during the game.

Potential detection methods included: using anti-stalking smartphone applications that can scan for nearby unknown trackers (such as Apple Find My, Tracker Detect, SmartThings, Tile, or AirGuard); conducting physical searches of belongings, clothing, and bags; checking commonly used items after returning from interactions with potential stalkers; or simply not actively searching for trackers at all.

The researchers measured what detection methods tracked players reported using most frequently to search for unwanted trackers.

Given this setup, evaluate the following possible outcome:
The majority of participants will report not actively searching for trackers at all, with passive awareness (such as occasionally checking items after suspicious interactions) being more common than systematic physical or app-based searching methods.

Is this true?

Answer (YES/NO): NO